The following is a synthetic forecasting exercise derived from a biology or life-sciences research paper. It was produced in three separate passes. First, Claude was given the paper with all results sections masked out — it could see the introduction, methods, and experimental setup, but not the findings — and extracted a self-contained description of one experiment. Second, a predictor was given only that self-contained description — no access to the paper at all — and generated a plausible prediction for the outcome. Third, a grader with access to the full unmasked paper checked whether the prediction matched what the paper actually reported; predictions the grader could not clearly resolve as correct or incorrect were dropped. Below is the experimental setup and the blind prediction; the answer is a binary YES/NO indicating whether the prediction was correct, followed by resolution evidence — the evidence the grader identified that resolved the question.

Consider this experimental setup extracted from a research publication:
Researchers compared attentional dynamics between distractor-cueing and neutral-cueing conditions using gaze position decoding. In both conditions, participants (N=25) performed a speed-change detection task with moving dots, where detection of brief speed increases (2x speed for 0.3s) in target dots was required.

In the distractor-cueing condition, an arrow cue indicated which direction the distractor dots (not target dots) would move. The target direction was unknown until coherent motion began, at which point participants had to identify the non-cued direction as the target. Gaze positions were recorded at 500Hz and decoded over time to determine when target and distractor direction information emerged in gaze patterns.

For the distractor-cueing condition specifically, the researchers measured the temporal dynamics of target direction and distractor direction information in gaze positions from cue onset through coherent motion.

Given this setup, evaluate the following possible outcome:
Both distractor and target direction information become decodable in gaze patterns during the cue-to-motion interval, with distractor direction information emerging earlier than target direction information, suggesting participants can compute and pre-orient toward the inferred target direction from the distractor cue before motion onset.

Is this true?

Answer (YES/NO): NO